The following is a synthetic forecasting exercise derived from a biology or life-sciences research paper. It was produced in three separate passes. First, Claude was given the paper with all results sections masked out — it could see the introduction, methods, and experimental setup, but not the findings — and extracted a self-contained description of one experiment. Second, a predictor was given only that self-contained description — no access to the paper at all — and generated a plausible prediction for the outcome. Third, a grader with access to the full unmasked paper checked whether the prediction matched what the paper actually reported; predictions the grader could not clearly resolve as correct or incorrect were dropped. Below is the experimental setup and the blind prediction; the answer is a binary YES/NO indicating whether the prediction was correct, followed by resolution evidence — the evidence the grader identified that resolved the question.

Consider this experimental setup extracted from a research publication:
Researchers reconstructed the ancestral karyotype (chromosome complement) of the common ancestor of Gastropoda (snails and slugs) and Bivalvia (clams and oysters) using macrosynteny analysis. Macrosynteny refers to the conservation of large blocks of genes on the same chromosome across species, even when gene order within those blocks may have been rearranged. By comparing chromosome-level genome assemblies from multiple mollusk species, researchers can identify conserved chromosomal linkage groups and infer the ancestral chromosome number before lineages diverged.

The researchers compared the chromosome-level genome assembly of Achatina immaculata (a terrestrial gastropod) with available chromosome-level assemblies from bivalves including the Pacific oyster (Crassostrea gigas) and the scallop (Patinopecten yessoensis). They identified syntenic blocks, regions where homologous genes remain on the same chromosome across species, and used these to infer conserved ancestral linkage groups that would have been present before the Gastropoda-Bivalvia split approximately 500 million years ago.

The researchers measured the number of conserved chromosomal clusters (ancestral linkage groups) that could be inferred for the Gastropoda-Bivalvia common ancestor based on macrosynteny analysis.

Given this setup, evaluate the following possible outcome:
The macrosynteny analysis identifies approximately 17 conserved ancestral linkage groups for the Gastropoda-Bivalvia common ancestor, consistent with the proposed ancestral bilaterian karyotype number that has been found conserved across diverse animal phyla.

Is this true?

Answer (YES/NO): NO